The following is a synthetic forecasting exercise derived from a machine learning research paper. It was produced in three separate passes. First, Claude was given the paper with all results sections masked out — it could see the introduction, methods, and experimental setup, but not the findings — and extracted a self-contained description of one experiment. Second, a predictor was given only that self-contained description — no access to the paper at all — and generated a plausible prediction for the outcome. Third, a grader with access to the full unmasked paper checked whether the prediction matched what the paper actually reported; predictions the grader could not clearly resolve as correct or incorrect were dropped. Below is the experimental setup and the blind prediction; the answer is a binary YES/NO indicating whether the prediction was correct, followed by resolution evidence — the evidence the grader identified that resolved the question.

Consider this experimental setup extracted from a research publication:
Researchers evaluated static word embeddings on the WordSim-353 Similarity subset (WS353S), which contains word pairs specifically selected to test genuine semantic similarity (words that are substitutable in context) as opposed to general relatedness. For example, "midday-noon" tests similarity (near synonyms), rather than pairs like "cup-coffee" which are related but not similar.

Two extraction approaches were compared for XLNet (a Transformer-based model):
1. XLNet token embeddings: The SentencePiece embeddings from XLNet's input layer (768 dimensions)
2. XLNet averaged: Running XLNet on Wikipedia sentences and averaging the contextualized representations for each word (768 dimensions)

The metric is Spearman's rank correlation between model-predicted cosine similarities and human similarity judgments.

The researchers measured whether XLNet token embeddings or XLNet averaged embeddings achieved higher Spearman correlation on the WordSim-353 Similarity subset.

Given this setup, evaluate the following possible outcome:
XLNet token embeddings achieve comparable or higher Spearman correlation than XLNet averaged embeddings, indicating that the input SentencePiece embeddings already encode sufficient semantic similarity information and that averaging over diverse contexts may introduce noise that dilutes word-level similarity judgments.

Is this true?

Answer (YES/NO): YES